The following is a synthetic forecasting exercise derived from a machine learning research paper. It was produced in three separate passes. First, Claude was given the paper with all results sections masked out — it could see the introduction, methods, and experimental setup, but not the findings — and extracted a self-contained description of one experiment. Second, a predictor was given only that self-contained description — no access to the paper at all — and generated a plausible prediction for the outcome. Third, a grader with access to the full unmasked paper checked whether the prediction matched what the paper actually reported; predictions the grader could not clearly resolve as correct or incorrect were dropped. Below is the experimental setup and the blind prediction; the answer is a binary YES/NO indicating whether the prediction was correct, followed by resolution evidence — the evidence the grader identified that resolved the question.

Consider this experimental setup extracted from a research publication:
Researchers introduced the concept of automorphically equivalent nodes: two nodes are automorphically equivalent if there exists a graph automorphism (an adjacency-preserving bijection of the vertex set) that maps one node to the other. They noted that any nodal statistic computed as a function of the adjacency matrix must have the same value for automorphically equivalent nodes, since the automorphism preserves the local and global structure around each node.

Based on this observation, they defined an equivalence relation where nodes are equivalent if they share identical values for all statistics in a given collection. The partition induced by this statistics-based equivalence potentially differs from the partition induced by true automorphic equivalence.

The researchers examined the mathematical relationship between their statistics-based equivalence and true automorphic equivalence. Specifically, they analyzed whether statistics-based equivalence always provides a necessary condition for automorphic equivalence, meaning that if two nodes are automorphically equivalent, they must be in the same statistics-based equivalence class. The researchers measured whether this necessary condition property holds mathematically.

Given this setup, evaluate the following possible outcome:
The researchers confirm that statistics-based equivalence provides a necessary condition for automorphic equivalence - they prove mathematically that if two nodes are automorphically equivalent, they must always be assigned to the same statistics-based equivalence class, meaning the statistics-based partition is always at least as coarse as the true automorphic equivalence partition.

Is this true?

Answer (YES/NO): YES